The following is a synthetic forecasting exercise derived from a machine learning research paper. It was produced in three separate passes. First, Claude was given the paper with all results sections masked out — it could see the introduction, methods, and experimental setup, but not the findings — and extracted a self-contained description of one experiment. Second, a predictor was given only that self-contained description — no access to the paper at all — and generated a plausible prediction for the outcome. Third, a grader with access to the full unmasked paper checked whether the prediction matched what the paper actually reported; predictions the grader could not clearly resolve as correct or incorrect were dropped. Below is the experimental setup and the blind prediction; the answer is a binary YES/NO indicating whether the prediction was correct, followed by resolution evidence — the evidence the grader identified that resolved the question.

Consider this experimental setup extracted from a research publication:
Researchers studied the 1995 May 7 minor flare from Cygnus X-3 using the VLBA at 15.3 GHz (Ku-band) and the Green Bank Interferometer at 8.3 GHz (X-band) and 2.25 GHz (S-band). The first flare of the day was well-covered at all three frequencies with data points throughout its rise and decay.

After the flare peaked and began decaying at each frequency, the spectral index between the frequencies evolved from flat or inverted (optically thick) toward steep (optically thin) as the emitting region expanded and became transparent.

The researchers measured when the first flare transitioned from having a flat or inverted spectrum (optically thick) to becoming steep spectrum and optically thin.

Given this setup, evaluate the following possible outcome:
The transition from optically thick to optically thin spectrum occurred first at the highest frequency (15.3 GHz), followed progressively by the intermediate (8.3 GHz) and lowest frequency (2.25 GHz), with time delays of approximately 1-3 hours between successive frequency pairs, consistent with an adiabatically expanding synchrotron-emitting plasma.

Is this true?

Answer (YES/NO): NO